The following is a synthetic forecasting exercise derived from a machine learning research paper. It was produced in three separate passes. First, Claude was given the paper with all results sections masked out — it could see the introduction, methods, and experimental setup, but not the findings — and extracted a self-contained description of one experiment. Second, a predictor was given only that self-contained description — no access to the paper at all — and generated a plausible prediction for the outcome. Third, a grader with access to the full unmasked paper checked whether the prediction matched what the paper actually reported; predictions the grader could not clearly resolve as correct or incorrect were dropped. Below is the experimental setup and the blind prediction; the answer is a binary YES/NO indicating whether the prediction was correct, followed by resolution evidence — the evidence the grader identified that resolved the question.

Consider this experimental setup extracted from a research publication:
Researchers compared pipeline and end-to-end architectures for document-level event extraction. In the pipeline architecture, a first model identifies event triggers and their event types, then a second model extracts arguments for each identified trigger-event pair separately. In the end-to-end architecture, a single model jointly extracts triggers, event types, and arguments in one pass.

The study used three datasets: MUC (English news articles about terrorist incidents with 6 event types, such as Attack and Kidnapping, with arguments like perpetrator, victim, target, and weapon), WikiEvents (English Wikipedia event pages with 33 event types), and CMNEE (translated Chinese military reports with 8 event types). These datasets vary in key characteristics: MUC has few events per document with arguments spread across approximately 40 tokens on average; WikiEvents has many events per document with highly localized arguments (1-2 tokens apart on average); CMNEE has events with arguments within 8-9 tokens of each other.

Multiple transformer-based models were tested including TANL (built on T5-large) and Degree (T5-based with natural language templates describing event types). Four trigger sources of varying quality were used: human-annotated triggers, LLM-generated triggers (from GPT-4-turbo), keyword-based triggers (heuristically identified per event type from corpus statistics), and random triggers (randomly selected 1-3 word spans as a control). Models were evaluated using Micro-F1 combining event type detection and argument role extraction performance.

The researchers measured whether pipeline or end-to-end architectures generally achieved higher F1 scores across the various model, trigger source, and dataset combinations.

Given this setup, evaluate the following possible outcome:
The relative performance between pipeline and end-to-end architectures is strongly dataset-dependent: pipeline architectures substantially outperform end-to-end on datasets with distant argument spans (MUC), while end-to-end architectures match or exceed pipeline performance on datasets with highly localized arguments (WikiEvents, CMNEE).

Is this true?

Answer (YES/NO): NO